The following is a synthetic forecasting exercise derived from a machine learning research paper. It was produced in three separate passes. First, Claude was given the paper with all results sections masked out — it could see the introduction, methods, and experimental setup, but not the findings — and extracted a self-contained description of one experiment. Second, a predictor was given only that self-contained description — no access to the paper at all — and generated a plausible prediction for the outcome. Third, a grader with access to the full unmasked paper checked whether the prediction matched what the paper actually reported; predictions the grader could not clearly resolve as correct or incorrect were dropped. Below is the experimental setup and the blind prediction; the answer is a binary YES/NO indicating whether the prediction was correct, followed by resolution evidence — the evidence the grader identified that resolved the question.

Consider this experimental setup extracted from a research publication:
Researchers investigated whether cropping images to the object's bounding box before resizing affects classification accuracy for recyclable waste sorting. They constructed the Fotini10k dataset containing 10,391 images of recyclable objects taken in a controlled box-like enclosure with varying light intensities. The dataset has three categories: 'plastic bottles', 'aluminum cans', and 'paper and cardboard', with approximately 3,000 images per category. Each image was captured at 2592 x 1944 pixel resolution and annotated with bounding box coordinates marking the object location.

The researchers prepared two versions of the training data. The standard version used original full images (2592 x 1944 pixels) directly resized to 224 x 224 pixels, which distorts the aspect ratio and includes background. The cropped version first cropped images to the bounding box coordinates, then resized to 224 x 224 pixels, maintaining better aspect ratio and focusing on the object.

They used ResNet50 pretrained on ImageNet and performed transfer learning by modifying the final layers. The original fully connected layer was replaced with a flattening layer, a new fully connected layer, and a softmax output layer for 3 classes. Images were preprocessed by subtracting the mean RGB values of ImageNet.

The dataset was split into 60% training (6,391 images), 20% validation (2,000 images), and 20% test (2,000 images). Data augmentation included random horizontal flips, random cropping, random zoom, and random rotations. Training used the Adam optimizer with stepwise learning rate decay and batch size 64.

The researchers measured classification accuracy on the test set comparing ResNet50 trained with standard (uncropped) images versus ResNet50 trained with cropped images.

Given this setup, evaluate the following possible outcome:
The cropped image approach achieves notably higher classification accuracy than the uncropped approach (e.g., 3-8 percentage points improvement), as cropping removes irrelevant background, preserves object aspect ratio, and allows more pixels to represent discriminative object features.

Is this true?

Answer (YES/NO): NO